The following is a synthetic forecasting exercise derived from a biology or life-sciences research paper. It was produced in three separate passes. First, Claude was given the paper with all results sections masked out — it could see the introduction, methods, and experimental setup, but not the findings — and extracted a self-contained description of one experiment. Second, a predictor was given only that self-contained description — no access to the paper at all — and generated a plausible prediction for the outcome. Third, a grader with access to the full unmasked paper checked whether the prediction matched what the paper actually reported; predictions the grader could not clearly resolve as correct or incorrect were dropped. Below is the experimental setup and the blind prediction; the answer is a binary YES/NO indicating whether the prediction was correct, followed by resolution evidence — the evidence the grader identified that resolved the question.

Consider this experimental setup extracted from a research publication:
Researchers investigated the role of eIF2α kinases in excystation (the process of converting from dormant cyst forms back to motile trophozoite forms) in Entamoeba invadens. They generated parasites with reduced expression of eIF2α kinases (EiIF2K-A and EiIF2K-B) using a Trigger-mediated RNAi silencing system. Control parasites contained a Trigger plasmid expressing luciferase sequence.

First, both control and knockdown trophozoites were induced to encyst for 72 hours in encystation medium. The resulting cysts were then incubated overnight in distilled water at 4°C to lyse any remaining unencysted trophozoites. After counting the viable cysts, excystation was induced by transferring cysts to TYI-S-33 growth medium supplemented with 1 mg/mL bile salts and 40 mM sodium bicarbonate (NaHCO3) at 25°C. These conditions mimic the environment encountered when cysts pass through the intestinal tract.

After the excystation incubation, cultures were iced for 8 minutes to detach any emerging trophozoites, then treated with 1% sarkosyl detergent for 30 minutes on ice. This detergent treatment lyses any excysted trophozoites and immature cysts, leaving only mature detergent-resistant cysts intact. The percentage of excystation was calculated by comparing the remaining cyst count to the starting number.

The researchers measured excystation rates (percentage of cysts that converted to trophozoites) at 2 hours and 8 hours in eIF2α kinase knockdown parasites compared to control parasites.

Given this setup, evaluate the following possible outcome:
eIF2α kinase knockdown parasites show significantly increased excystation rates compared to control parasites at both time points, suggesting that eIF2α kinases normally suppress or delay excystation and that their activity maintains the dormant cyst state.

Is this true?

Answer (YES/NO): NO